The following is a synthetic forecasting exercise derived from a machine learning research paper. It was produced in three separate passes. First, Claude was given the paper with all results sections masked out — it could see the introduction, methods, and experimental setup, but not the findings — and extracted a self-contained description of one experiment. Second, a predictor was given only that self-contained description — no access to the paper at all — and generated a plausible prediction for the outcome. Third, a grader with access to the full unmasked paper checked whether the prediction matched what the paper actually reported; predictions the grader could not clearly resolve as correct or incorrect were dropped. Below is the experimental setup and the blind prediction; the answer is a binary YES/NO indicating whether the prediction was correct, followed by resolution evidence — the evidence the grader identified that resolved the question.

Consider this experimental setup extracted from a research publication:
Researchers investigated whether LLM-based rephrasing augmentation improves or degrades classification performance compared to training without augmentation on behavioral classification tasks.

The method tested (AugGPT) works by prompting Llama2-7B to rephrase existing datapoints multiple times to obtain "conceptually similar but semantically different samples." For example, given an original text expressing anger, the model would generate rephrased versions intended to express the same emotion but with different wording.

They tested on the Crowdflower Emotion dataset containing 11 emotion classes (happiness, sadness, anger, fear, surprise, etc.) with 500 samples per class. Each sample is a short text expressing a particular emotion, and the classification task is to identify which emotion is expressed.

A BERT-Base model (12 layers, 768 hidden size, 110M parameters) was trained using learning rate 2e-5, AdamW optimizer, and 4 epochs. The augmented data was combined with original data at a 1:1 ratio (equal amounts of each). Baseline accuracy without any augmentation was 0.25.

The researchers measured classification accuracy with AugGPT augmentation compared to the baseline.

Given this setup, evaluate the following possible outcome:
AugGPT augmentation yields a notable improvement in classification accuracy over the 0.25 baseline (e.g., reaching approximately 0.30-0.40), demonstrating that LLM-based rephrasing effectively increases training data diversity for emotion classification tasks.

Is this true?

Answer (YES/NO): NO